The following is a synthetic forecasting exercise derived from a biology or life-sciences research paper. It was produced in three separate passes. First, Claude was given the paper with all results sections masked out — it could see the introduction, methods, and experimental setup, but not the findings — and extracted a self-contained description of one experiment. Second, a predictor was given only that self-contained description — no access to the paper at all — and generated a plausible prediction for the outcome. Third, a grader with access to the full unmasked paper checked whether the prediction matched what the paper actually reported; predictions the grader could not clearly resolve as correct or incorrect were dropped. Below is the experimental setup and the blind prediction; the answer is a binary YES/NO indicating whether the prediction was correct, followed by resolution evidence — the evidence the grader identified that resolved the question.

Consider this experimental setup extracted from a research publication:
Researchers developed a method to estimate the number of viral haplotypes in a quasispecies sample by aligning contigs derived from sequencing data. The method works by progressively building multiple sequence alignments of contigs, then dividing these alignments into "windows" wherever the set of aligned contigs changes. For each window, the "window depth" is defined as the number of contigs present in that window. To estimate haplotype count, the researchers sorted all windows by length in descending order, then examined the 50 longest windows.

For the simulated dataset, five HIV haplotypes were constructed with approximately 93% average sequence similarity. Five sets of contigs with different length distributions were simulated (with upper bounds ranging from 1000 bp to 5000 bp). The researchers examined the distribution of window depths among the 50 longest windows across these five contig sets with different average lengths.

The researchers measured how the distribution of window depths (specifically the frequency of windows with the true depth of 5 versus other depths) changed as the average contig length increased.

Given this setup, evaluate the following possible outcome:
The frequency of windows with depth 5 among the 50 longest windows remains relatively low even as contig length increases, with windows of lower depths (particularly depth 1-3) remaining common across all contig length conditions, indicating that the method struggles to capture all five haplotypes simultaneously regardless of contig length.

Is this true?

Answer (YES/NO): NO